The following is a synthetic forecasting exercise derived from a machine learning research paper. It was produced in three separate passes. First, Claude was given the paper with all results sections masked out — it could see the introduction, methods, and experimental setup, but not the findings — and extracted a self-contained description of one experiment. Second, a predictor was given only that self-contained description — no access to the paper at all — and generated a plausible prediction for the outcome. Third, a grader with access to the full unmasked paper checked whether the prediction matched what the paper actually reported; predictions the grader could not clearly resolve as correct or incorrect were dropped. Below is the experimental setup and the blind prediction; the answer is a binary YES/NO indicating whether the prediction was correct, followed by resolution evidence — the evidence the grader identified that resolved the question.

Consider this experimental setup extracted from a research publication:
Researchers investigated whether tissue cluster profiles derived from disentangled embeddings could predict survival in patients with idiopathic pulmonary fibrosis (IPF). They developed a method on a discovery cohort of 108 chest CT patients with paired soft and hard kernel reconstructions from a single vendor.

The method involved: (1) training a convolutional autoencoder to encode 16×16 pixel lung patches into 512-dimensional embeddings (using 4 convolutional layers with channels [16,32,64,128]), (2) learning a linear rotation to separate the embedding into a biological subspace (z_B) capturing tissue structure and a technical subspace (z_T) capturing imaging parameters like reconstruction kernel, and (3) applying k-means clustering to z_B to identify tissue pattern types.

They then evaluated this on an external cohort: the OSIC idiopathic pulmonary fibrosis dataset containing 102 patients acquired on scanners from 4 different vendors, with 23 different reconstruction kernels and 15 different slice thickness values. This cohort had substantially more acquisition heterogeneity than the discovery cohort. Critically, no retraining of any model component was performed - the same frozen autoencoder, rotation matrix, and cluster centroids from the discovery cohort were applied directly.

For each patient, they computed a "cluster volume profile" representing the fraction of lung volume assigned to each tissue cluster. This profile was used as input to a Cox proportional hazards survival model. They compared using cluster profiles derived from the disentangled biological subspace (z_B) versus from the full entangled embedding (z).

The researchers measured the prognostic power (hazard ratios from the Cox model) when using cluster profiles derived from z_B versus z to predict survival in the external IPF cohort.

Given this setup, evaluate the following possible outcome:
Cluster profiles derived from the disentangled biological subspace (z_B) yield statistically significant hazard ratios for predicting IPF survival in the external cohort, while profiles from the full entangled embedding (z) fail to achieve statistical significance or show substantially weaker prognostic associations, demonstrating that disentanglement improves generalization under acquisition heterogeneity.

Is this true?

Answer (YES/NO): NO